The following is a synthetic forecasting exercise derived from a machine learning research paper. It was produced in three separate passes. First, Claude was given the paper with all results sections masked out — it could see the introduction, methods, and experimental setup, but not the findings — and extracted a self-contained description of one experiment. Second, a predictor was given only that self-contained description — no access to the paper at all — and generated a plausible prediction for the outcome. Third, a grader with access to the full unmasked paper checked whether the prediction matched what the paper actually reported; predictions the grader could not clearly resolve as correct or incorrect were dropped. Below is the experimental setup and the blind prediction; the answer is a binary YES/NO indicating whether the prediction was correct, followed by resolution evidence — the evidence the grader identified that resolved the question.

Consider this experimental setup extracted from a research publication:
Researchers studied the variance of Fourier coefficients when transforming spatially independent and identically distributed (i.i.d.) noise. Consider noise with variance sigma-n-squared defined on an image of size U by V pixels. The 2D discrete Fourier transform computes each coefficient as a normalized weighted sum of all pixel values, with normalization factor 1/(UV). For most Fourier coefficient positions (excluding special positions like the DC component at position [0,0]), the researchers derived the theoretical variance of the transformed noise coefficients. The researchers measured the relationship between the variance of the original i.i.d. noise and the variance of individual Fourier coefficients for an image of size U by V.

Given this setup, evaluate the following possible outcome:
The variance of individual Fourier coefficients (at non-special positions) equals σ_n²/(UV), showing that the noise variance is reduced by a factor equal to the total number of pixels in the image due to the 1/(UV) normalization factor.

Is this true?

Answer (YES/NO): NO